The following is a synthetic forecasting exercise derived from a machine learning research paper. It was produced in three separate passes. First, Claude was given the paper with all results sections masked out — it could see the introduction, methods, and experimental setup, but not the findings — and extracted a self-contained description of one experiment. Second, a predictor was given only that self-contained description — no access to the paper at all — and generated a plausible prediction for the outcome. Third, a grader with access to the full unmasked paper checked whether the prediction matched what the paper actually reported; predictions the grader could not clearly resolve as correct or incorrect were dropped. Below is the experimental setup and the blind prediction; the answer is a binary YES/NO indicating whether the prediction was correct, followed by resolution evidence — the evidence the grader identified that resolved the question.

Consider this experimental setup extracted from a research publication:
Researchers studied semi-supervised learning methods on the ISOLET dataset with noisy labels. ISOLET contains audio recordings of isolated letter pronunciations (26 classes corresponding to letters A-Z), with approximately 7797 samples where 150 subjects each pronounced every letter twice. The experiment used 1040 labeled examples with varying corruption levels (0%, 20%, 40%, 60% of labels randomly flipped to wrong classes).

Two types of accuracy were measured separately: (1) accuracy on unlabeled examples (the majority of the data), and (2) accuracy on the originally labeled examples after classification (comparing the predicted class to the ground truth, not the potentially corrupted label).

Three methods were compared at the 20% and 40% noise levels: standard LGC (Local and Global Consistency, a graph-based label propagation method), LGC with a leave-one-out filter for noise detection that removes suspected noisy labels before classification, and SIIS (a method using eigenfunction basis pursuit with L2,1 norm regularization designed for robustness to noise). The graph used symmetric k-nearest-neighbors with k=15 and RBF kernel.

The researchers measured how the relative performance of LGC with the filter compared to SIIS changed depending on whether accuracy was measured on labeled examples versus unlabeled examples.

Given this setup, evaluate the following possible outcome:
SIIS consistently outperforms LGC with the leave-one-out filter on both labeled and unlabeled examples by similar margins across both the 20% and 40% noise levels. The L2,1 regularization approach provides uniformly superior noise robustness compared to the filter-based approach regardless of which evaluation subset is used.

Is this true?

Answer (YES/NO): NO